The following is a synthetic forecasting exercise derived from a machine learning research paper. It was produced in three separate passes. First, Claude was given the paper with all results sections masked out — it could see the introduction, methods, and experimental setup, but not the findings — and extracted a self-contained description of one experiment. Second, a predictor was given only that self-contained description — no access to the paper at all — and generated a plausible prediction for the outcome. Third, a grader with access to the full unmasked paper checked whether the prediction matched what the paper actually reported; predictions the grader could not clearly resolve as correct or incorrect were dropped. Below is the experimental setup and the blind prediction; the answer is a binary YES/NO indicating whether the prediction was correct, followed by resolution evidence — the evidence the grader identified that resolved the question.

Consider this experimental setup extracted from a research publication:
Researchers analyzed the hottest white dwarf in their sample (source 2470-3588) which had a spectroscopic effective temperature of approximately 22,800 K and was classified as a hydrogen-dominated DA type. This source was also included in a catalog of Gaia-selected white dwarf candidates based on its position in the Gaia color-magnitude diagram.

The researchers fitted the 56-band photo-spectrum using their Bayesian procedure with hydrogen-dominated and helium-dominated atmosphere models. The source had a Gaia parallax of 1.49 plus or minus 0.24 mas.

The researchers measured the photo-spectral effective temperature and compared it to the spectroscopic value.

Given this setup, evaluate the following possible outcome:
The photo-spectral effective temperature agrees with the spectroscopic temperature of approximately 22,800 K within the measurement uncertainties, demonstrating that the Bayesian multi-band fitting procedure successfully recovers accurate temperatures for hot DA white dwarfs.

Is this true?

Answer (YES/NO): YES